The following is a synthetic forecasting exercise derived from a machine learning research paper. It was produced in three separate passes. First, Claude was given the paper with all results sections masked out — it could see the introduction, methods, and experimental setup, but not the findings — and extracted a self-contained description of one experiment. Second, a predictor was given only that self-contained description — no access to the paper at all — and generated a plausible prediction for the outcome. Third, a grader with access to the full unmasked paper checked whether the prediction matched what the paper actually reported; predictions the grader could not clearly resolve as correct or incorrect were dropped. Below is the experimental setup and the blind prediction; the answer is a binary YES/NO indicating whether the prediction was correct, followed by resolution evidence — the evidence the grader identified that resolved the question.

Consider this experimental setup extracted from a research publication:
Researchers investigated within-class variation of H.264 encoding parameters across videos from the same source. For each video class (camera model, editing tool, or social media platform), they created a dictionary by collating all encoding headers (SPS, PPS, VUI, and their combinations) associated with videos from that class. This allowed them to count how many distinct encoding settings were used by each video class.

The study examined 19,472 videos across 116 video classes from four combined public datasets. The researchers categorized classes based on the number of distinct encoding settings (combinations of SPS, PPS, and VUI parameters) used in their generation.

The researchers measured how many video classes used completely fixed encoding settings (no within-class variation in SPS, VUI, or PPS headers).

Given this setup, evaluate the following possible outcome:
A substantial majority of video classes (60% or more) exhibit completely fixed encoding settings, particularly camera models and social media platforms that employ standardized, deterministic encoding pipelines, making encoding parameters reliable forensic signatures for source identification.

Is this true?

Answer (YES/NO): NO